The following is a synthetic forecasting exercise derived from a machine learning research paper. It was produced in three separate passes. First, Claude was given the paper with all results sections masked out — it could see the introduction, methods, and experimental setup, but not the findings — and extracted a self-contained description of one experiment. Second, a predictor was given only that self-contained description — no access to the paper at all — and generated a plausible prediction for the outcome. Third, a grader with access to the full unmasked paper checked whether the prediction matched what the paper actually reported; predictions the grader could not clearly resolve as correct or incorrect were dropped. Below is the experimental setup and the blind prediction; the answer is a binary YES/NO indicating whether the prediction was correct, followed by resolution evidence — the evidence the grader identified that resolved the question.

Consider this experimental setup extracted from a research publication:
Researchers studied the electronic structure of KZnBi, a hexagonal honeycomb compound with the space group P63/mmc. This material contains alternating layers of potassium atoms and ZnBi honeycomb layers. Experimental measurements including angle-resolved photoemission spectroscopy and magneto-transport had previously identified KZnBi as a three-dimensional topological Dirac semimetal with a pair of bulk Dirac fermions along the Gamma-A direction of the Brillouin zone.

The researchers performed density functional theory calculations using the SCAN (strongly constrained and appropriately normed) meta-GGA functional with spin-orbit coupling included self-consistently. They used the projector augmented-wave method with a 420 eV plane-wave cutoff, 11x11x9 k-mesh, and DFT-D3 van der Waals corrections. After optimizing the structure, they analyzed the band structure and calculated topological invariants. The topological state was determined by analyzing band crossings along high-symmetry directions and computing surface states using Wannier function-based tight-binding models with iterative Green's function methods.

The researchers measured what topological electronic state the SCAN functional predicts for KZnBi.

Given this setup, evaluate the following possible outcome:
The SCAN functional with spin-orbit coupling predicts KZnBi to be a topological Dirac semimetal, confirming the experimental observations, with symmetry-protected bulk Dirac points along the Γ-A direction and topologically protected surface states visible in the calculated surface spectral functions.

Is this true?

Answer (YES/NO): NO